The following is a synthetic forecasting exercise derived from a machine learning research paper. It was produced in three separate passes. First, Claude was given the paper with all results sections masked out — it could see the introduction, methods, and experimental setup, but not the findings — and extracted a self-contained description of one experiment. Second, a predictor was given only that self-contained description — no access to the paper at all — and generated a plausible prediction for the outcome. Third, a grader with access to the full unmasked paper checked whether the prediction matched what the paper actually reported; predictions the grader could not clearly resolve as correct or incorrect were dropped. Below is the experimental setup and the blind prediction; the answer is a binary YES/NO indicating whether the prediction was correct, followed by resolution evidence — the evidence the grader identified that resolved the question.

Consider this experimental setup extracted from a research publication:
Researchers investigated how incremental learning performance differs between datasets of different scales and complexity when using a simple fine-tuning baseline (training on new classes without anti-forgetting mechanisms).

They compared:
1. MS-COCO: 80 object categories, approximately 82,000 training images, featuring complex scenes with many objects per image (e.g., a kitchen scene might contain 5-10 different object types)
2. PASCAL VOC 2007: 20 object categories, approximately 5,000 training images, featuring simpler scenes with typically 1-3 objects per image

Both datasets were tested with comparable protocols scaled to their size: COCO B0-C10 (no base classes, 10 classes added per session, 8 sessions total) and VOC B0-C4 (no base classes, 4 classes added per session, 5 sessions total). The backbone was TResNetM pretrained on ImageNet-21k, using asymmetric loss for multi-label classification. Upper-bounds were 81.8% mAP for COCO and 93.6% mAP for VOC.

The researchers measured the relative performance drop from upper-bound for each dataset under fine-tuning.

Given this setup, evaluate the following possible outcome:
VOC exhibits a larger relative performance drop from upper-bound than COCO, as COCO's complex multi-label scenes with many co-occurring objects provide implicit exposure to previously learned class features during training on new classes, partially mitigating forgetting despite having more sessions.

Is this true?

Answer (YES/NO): NO